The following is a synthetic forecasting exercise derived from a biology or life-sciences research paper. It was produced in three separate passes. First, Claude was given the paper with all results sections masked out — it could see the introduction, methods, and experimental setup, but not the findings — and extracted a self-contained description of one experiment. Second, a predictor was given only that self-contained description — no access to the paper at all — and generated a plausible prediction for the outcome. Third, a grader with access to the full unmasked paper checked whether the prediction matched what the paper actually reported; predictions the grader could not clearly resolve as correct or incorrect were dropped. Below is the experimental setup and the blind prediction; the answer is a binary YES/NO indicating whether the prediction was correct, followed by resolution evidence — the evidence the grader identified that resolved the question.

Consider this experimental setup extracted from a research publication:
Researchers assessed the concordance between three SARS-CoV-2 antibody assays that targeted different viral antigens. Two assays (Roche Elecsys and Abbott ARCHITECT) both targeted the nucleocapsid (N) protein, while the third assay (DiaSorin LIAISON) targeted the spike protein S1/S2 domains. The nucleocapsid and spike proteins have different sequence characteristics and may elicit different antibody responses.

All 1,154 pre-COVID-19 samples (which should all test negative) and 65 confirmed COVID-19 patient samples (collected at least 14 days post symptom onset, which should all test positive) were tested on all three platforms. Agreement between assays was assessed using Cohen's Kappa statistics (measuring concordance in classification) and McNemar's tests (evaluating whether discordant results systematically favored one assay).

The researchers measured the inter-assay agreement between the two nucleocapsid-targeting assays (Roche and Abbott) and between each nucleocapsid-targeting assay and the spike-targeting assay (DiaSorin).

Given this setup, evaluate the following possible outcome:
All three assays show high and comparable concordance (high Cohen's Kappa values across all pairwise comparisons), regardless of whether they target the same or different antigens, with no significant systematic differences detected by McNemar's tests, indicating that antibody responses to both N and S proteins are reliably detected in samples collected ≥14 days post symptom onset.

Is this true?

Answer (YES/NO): NO